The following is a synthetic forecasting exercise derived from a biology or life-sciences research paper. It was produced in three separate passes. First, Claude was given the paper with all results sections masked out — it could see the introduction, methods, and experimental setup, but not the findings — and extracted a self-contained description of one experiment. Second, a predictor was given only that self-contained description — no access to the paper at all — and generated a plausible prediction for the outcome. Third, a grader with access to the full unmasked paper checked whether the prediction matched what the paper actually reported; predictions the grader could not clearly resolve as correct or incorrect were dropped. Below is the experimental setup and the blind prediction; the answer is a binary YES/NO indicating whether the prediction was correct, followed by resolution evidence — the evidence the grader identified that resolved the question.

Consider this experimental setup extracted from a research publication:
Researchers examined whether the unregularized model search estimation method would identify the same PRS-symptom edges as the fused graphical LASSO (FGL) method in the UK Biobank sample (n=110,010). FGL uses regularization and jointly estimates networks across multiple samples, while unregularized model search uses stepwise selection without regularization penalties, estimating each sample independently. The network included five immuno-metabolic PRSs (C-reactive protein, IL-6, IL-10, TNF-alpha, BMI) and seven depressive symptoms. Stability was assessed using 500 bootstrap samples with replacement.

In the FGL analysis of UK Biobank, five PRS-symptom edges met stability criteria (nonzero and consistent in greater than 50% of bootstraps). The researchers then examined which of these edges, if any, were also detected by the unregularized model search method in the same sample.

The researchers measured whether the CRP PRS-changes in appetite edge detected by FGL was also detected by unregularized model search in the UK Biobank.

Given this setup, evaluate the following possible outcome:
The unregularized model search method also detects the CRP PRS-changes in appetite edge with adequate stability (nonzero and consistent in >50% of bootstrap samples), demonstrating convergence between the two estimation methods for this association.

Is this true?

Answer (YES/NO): YES